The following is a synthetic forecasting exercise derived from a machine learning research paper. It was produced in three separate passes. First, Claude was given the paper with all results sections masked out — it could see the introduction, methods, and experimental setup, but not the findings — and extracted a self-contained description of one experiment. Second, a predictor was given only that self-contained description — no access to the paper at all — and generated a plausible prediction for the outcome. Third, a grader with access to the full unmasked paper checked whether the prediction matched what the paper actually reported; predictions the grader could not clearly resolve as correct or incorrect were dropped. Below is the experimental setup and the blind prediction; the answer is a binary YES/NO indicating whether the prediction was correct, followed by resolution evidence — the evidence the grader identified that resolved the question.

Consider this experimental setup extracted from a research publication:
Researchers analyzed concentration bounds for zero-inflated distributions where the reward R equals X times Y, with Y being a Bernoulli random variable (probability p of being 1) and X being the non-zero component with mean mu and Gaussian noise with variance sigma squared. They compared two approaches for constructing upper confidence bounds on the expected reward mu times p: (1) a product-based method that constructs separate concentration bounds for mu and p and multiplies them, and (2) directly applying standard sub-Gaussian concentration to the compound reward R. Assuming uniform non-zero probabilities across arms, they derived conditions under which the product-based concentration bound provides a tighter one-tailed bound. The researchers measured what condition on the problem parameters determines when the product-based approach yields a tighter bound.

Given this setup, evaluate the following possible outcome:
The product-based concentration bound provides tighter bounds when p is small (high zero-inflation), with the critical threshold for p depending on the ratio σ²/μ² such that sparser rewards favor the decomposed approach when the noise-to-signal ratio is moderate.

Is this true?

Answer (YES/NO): NO